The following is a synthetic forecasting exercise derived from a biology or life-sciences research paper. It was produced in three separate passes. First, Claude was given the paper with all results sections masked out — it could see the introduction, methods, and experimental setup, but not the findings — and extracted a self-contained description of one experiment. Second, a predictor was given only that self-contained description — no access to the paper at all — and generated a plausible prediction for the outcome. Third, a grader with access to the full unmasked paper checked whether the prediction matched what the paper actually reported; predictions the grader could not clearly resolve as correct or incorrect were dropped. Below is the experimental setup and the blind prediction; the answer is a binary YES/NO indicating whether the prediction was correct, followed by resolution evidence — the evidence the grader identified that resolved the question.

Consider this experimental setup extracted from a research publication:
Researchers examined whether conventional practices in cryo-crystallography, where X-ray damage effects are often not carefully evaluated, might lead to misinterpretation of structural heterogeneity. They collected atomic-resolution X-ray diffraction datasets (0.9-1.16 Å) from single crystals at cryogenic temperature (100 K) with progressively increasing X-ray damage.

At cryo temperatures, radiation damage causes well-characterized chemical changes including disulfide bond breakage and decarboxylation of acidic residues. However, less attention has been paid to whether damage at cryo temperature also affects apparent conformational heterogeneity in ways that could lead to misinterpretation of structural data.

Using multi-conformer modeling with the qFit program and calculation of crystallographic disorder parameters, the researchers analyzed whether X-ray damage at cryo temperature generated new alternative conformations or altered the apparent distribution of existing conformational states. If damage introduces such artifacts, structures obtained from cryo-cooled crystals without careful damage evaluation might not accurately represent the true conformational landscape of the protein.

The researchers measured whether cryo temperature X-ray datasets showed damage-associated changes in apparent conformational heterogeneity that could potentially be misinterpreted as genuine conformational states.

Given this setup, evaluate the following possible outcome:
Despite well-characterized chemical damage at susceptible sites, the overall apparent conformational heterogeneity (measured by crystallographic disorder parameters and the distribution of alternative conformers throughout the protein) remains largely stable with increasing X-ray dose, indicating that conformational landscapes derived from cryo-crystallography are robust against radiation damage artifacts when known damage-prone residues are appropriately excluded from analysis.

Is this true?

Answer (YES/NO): NO